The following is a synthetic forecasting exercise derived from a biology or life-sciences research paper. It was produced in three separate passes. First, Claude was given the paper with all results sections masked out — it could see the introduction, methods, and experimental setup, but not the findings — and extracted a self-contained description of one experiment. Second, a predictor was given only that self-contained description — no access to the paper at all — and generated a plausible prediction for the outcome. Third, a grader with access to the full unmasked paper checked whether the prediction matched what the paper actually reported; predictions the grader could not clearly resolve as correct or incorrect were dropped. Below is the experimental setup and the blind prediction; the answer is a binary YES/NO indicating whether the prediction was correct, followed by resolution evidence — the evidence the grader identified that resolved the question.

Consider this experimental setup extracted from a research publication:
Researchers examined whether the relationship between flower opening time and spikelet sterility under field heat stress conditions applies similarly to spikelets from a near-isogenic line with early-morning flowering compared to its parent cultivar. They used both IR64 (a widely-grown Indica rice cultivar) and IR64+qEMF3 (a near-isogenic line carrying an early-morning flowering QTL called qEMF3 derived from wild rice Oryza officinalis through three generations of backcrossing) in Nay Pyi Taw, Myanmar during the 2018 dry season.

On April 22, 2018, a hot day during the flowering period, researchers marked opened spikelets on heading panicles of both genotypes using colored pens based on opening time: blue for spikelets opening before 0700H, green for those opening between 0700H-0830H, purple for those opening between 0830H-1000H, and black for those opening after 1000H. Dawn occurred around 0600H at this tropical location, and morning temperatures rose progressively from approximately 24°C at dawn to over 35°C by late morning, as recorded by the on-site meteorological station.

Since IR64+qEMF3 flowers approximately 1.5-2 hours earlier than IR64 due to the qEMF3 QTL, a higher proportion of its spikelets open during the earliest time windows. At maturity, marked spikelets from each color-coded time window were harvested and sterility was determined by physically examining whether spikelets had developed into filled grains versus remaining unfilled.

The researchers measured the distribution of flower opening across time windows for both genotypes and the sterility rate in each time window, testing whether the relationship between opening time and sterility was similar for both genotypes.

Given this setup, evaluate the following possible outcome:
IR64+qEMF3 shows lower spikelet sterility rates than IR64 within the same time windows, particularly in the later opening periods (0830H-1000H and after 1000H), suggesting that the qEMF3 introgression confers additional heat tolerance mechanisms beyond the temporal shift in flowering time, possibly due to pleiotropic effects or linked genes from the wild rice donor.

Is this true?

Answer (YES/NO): NO